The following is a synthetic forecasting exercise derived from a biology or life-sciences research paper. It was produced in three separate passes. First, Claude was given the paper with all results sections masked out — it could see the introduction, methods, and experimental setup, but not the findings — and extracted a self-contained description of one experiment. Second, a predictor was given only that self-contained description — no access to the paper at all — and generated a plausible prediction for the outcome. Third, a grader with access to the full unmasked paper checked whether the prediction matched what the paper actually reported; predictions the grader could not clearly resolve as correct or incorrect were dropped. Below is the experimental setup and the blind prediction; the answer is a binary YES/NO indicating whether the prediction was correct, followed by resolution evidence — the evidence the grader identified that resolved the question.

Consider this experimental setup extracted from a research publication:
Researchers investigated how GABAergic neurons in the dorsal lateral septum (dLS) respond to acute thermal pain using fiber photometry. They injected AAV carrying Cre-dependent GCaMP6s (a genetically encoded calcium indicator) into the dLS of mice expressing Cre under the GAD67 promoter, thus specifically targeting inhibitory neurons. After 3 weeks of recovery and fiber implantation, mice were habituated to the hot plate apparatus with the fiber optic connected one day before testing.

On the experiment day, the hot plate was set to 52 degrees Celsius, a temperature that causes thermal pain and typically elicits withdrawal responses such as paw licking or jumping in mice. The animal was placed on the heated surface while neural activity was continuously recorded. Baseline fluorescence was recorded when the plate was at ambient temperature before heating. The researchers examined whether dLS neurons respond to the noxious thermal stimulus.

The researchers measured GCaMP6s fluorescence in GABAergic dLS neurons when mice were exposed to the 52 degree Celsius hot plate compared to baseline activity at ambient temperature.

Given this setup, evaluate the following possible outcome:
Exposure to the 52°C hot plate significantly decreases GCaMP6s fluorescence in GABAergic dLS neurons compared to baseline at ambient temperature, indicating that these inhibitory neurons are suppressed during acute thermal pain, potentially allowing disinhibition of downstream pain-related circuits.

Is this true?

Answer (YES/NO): NO